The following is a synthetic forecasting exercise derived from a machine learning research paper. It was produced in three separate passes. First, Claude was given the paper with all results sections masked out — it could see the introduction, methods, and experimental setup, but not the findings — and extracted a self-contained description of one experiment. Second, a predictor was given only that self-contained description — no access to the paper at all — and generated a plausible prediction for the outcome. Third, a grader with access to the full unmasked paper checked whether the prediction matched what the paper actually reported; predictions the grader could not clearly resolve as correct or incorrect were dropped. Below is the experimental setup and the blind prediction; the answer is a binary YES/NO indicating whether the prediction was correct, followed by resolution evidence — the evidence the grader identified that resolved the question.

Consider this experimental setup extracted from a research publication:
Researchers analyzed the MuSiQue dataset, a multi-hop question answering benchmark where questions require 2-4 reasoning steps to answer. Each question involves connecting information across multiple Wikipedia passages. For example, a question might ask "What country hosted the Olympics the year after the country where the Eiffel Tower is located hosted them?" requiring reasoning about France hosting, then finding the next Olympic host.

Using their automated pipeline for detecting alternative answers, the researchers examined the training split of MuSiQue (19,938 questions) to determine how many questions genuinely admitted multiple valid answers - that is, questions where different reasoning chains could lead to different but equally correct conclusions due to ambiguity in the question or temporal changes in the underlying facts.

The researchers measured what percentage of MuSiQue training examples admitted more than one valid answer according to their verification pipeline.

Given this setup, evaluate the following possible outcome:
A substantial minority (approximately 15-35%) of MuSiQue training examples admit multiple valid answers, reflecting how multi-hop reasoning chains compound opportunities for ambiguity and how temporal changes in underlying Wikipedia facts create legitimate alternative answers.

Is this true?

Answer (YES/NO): YES